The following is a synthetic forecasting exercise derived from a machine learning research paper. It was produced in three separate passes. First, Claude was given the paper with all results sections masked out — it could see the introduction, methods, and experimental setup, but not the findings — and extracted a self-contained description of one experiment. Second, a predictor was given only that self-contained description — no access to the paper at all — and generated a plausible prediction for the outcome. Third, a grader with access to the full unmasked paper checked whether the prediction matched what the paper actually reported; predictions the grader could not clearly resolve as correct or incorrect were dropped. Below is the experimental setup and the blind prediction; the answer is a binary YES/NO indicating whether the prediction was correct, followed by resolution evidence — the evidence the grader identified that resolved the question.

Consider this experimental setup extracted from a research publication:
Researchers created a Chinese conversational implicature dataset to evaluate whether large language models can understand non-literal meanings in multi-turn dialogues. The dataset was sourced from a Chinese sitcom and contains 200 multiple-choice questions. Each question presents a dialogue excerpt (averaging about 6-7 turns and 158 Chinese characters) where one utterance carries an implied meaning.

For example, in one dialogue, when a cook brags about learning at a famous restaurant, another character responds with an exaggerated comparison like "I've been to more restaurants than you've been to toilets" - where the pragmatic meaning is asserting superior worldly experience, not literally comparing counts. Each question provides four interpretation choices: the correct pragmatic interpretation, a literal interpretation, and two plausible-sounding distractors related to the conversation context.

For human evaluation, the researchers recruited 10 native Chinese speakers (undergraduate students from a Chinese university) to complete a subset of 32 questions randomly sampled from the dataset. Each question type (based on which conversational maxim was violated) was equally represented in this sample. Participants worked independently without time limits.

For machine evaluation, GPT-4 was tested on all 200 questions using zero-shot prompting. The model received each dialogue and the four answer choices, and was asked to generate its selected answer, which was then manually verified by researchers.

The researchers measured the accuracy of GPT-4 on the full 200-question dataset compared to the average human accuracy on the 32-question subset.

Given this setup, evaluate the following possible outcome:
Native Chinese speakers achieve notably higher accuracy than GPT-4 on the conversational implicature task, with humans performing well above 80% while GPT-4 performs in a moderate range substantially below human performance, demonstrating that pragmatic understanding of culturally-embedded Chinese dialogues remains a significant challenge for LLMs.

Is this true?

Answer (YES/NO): NO